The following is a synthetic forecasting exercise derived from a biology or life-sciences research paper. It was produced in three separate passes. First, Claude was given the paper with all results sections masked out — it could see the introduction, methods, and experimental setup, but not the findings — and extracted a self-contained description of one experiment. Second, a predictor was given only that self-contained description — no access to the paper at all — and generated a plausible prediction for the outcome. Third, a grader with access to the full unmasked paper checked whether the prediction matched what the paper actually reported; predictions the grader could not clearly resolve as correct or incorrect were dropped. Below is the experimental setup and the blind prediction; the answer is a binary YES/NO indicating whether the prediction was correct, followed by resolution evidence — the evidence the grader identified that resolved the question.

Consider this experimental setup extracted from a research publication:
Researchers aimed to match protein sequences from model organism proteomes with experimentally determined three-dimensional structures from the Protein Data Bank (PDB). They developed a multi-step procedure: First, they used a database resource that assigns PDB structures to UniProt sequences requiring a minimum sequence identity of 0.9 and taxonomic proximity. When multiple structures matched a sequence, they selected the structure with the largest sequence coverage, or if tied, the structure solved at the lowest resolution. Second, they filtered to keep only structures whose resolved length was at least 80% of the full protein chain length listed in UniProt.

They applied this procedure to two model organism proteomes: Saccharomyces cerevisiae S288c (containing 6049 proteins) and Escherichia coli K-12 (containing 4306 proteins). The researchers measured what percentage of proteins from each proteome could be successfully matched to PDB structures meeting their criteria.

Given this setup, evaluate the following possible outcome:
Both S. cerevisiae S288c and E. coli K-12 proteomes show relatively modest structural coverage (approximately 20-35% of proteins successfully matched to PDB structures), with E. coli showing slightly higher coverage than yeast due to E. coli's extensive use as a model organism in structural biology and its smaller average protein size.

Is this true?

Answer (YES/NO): NO